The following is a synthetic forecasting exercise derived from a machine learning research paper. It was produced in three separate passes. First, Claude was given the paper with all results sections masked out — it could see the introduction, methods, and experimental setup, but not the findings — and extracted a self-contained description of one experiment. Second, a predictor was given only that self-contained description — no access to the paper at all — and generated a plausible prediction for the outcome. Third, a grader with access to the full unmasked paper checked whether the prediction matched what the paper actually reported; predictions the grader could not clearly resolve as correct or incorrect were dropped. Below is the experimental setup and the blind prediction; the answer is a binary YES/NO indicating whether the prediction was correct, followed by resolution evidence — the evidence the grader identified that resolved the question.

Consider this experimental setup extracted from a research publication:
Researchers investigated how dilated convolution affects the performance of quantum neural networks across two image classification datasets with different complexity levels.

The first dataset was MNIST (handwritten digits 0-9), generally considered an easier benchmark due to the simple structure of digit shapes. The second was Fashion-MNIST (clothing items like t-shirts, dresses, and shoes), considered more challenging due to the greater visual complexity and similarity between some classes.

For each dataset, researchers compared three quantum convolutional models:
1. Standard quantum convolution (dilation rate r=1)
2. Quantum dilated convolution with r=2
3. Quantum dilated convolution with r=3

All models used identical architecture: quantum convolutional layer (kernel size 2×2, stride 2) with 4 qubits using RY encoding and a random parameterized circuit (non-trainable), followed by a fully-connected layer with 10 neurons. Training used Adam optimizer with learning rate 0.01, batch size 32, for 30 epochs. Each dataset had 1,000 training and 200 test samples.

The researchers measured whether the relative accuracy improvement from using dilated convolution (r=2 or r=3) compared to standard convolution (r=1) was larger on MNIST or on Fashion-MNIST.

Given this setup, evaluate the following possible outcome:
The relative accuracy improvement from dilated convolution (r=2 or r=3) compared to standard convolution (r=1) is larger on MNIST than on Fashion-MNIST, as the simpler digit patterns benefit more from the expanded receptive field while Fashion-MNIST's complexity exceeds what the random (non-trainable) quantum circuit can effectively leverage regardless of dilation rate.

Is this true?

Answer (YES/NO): NO